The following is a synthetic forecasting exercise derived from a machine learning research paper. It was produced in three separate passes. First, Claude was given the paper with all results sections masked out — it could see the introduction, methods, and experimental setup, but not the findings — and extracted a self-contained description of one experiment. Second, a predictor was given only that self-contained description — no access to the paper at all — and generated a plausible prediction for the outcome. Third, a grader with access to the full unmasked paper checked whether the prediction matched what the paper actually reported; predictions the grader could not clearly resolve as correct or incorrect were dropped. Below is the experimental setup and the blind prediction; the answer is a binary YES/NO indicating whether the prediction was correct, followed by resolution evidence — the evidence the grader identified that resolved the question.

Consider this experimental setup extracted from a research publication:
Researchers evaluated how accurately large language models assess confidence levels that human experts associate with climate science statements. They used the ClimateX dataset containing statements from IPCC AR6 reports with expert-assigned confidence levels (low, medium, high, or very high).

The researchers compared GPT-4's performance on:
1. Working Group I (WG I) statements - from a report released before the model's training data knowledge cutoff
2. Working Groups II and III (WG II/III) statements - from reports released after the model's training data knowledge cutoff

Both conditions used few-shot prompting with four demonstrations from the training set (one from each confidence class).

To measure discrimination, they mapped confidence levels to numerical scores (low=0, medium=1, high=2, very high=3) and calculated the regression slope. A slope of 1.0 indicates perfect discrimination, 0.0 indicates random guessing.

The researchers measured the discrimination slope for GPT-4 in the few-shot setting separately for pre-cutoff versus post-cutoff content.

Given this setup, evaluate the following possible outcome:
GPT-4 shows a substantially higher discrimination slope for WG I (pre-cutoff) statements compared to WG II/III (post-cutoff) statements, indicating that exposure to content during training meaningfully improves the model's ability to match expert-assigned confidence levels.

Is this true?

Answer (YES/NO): YES